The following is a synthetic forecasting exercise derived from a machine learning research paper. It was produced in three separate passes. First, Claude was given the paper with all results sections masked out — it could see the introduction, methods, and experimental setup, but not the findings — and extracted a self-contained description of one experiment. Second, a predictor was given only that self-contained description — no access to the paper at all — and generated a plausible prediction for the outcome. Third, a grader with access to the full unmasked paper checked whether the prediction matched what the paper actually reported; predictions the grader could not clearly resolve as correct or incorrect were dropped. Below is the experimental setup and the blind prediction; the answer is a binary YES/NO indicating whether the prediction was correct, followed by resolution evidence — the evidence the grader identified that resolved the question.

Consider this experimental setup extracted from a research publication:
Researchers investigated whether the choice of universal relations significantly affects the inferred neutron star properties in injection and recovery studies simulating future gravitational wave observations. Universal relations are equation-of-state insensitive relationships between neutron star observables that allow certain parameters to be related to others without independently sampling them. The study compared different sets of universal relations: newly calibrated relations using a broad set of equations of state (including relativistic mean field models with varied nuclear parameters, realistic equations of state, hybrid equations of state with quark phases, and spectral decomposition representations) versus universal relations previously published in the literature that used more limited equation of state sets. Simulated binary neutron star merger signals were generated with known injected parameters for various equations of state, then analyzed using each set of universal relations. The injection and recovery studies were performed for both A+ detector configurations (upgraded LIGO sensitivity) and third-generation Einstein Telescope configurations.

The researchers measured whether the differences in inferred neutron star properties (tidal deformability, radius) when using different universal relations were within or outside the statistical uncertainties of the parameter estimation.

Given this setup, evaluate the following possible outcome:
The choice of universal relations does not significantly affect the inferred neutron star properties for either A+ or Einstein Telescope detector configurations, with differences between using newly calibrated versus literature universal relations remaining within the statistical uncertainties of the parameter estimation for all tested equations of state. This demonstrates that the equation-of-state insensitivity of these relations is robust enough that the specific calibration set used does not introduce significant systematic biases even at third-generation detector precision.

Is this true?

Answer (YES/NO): YES